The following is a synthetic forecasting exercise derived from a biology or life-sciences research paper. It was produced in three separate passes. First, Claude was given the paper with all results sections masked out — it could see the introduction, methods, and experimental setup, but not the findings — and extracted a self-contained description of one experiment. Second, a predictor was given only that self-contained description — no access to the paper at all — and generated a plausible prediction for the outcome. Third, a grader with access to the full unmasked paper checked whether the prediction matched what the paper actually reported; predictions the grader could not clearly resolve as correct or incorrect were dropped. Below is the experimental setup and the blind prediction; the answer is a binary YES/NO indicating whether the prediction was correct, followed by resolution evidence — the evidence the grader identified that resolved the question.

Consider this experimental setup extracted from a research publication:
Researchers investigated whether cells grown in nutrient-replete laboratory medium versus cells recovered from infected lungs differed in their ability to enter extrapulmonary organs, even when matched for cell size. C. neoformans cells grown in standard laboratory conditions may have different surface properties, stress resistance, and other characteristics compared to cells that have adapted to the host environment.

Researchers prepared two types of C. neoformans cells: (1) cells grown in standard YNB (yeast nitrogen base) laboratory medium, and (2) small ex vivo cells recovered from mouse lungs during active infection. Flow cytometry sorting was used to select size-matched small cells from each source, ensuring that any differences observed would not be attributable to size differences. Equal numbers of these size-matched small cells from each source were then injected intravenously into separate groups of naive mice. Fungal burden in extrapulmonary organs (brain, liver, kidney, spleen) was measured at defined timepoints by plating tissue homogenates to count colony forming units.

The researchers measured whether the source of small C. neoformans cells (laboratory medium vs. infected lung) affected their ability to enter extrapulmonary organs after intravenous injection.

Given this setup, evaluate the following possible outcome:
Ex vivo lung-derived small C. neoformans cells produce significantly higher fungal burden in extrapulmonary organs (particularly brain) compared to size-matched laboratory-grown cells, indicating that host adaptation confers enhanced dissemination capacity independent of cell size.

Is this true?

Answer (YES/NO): YES